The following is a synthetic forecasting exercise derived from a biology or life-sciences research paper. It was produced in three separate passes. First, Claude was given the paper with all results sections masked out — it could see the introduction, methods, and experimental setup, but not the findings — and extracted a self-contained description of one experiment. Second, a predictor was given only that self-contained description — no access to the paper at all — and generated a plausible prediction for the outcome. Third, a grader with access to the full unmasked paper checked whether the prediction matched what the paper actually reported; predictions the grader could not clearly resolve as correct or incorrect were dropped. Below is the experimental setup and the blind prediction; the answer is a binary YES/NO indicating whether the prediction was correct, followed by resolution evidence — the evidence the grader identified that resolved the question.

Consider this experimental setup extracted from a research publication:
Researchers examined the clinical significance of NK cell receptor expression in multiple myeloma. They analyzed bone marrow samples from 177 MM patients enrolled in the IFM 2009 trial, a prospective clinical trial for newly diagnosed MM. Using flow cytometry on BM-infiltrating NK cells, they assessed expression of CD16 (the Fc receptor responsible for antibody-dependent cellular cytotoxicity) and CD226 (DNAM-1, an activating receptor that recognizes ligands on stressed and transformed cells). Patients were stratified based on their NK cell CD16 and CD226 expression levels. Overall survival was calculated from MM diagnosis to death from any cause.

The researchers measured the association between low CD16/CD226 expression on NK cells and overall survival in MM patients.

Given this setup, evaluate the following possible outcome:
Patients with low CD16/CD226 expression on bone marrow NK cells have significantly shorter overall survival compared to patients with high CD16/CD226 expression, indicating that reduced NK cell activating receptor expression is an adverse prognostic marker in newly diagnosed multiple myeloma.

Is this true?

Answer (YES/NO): YES